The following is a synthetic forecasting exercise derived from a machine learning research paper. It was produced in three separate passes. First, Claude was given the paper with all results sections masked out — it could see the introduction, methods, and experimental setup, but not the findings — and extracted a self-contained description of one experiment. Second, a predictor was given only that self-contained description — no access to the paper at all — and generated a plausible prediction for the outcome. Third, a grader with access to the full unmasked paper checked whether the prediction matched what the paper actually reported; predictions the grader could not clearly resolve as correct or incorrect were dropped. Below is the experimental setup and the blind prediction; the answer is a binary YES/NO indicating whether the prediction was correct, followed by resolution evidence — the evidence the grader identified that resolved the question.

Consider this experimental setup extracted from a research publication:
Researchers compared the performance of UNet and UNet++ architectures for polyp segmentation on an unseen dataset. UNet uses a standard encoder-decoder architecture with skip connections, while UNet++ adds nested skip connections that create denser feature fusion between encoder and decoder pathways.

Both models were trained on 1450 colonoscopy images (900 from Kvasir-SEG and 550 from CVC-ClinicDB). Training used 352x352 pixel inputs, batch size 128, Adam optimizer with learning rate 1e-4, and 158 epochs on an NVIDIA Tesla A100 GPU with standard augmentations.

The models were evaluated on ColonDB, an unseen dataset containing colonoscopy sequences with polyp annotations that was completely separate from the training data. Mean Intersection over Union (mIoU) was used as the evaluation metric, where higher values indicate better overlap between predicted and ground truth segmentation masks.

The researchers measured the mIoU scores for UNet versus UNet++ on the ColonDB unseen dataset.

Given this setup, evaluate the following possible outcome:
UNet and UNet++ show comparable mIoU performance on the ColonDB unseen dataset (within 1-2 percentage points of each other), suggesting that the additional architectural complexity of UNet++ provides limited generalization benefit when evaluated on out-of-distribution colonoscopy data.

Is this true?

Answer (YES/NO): NO